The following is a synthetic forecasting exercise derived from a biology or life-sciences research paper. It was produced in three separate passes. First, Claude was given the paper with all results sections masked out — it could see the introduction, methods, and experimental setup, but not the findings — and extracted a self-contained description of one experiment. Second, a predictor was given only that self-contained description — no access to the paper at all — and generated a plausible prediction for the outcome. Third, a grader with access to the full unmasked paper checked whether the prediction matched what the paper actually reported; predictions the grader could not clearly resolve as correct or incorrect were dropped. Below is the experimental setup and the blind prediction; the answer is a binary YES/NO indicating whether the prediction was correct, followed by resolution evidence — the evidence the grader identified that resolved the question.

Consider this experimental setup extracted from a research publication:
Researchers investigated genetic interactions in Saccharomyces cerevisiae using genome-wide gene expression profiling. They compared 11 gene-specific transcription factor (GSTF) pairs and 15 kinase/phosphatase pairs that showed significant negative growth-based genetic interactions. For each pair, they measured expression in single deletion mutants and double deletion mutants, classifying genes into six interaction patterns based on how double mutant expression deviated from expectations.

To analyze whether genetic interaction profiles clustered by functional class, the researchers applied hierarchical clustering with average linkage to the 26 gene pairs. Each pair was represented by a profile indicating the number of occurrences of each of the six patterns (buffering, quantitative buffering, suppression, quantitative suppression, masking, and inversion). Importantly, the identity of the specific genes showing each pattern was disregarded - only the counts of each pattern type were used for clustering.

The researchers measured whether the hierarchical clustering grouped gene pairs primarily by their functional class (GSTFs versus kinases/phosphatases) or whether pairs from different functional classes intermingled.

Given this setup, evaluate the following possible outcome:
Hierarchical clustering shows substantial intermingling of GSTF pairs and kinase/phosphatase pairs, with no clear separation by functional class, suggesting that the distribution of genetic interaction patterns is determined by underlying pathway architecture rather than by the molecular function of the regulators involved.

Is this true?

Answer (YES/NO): YES